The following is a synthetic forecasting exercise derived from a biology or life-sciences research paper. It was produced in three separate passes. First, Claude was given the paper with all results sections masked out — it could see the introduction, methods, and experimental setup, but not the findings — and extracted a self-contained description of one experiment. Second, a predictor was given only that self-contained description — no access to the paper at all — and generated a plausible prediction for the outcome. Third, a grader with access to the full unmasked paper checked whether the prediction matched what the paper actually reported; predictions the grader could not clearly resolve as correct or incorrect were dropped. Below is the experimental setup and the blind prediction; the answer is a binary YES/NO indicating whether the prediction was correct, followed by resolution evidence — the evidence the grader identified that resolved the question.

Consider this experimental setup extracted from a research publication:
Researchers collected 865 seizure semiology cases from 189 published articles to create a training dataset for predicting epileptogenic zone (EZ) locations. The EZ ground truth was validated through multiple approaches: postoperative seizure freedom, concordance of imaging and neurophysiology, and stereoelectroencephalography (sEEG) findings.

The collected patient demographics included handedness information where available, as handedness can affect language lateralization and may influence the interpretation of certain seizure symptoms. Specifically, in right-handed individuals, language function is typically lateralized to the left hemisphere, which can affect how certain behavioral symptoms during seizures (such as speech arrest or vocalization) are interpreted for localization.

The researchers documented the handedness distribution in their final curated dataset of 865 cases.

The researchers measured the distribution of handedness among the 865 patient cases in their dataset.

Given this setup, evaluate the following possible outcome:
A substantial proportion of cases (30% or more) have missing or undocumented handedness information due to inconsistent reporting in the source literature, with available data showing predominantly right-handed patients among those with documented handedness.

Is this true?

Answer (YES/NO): YES